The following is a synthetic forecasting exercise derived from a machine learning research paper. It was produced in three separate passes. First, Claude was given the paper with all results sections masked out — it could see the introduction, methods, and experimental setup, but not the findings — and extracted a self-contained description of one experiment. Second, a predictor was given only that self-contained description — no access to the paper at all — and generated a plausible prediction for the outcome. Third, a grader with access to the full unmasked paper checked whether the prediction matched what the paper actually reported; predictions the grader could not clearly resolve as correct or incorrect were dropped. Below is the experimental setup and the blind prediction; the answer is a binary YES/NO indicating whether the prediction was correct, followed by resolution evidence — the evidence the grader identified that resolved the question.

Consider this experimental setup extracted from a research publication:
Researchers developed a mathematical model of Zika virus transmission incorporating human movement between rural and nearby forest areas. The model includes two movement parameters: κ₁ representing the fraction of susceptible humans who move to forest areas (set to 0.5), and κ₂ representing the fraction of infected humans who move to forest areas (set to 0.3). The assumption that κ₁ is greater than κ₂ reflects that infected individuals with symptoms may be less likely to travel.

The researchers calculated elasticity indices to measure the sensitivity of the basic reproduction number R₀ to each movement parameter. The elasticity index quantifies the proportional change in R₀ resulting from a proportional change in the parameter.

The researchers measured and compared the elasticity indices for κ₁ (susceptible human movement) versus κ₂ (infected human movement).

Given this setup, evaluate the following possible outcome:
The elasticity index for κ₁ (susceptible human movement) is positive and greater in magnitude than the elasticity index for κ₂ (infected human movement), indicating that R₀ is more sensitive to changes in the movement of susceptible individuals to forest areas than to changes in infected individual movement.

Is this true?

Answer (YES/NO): NO